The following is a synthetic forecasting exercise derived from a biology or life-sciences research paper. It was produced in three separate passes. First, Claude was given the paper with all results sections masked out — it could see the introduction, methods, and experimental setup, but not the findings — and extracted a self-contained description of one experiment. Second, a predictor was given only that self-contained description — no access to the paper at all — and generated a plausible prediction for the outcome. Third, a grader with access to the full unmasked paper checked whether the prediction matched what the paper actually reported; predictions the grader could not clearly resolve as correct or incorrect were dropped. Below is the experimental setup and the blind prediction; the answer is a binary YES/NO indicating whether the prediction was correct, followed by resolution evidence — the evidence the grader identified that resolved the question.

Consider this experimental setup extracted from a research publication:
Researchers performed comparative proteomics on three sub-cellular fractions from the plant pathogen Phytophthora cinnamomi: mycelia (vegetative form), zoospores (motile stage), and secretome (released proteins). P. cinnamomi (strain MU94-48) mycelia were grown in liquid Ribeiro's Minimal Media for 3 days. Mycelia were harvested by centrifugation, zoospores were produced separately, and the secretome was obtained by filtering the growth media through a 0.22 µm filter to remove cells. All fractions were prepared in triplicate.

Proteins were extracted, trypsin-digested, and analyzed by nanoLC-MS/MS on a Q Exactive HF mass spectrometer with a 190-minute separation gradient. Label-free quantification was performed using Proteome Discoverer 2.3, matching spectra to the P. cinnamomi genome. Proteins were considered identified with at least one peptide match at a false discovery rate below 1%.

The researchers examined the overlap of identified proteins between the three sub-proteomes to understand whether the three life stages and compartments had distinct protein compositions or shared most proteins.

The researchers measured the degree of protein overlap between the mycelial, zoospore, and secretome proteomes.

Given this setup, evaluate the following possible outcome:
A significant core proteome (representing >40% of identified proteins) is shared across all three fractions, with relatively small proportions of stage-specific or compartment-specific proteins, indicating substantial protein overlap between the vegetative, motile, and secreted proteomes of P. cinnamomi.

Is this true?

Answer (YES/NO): NO